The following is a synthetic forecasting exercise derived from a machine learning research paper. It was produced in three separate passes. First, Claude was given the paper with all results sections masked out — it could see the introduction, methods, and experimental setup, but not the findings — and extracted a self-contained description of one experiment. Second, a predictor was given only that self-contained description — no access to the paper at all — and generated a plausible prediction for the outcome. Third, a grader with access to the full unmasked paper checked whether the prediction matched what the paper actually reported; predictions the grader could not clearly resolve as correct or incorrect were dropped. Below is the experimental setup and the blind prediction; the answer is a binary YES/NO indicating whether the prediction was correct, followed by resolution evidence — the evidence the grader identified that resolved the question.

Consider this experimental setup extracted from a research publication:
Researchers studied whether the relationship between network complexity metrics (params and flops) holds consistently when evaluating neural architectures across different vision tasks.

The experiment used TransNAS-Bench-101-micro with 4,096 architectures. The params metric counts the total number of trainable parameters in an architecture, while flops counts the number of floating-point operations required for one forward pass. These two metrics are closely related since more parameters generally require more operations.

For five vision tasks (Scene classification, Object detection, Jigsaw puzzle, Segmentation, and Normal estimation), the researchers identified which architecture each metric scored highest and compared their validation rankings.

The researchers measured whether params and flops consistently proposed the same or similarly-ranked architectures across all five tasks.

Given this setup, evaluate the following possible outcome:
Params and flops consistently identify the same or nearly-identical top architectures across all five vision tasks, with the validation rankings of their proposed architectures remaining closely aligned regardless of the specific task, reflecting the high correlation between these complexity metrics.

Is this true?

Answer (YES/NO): YES